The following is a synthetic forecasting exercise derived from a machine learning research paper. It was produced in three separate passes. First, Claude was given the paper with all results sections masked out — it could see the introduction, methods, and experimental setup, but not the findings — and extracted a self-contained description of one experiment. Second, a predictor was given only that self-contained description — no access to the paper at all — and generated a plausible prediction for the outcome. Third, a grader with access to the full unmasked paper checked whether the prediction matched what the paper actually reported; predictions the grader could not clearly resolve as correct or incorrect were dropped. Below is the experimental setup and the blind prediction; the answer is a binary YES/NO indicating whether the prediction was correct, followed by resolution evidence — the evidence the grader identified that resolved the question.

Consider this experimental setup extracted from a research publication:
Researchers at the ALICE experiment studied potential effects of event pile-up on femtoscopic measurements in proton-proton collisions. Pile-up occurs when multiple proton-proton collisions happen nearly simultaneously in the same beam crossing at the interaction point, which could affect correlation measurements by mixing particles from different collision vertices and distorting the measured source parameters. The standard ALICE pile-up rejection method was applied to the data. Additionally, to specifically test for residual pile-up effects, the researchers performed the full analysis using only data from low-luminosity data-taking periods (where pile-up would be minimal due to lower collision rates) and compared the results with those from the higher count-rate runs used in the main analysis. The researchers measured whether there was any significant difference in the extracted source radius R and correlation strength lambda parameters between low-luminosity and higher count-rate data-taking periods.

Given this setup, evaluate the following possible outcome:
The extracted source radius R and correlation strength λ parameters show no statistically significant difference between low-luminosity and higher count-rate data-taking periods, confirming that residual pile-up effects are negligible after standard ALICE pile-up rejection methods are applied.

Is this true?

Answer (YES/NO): YES